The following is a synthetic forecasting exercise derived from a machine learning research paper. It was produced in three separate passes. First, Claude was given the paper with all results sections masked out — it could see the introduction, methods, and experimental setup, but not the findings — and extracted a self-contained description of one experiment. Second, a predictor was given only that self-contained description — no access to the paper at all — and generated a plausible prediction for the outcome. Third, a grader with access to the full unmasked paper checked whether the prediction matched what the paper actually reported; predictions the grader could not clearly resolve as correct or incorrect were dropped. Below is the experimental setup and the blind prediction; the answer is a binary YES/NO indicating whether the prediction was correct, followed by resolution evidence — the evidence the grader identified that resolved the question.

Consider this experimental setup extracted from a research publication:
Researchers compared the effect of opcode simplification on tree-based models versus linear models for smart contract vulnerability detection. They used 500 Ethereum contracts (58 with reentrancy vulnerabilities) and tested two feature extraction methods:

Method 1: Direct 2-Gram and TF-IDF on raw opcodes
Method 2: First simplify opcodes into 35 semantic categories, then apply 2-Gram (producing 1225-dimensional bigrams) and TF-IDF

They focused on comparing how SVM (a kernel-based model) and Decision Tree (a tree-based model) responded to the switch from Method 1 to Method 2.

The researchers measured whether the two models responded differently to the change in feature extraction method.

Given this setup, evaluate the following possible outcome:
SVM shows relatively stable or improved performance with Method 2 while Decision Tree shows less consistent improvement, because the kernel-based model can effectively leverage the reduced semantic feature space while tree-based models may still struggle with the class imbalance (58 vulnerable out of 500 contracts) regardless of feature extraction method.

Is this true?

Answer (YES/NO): NO